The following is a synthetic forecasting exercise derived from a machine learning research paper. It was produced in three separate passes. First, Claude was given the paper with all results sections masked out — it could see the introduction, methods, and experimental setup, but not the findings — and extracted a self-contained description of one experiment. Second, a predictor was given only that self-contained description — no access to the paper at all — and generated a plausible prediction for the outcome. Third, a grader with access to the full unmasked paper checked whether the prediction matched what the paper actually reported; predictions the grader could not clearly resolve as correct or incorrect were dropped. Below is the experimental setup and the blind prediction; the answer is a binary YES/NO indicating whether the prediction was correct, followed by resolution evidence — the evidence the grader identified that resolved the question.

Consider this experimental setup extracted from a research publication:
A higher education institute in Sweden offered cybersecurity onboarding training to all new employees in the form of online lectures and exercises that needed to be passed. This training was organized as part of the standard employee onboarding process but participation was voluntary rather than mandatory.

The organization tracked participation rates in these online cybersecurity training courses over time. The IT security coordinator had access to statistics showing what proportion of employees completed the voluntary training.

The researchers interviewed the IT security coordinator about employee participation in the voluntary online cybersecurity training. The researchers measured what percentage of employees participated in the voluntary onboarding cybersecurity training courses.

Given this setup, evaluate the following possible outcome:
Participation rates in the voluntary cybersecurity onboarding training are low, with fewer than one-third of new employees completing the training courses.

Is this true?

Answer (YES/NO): NO